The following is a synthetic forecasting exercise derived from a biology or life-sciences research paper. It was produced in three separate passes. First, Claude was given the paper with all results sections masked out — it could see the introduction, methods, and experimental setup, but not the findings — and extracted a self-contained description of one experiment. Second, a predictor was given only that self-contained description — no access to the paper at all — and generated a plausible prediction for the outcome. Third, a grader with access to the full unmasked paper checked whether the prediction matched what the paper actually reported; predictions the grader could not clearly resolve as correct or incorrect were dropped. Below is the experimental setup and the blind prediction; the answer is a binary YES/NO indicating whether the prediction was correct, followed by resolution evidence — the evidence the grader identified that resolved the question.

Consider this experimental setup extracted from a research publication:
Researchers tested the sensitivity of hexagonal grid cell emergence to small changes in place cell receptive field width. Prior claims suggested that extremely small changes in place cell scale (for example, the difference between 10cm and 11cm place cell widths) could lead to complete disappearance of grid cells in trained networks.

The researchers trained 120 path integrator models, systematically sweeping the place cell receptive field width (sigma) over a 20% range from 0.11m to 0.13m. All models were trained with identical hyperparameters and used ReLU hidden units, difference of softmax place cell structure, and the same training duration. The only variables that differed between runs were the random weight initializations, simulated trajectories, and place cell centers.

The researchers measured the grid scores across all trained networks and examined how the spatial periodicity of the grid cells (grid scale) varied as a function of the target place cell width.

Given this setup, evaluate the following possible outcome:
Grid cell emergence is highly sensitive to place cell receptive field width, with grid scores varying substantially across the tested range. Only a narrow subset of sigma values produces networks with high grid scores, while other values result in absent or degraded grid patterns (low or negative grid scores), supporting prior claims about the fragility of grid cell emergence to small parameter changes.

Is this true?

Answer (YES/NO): NO